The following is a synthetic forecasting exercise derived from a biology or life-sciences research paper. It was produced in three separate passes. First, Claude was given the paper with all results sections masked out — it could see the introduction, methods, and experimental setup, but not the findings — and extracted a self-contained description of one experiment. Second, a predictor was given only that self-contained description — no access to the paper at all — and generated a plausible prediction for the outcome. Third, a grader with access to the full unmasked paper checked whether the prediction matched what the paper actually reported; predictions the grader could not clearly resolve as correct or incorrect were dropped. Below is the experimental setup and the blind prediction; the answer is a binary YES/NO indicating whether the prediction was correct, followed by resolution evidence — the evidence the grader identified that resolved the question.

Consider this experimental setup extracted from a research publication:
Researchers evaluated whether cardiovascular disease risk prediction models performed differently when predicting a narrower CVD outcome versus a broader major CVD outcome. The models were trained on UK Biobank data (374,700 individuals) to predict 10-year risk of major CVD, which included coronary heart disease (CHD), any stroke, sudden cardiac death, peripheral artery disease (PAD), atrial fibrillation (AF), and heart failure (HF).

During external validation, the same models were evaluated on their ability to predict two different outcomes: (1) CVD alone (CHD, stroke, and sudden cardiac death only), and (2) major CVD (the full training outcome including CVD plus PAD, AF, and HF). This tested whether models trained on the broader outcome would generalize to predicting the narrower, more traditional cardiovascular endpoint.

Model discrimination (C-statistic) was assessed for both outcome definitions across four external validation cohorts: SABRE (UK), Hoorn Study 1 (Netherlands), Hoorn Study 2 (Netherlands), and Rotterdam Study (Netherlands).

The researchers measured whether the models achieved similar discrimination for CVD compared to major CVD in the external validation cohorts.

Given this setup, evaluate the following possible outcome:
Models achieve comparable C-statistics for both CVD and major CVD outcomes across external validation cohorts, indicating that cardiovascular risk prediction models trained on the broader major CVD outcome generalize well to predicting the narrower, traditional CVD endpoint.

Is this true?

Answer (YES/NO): YES